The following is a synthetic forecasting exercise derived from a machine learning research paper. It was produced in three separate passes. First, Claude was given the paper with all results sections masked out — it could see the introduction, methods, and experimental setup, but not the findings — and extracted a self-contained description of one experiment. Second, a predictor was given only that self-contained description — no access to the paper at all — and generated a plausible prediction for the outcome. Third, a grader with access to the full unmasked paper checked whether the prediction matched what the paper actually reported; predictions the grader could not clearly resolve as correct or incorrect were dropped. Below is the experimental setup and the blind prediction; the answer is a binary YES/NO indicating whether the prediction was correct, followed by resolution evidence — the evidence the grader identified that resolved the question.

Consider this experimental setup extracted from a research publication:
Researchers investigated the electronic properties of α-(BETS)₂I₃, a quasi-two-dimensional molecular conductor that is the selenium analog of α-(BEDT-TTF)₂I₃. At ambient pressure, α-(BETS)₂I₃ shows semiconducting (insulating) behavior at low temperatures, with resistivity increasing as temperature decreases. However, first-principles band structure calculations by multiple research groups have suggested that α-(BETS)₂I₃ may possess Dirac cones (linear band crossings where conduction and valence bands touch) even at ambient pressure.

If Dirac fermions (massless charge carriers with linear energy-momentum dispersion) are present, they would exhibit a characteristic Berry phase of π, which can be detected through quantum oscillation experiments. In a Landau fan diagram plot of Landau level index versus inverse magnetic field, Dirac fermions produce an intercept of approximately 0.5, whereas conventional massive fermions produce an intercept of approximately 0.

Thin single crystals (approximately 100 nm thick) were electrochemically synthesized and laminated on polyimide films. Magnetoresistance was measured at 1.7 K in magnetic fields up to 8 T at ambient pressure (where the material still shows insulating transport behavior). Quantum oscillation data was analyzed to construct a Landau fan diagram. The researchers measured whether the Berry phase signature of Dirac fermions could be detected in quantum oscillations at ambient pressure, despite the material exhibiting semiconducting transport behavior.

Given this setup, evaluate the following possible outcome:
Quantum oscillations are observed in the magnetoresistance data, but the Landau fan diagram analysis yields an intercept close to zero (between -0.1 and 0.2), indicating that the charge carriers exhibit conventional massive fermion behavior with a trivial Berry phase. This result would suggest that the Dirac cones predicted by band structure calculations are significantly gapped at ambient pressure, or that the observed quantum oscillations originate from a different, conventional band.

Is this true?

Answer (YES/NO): NO